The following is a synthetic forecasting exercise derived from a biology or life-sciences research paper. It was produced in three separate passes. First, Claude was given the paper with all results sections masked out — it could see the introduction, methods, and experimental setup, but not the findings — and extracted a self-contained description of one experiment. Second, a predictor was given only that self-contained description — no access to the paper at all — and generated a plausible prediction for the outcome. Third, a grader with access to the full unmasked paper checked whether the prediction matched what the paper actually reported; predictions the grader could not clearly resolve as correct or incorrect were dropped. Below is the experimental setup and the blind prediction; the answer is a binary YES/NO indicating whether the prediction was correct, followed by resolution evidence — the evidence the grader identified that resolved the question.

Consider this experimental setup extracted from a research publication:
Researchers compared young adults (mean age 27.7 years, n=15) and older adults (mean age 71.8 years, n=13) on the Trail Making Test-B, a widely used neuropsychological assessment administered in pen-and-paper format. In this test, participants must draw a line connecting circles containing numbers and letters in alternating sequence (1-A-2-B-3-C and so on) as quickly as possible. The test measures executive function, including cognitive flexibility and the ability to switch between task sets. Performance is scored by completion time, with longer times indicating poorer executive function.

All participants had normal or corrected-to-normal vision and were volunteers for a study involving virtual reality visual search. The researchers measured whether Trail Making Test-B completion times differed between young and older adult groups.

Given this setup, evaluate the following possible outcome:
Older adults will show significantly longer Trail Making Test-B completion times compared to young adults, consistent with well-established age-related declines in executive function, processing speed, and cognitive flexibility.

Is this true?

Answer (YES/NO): NO